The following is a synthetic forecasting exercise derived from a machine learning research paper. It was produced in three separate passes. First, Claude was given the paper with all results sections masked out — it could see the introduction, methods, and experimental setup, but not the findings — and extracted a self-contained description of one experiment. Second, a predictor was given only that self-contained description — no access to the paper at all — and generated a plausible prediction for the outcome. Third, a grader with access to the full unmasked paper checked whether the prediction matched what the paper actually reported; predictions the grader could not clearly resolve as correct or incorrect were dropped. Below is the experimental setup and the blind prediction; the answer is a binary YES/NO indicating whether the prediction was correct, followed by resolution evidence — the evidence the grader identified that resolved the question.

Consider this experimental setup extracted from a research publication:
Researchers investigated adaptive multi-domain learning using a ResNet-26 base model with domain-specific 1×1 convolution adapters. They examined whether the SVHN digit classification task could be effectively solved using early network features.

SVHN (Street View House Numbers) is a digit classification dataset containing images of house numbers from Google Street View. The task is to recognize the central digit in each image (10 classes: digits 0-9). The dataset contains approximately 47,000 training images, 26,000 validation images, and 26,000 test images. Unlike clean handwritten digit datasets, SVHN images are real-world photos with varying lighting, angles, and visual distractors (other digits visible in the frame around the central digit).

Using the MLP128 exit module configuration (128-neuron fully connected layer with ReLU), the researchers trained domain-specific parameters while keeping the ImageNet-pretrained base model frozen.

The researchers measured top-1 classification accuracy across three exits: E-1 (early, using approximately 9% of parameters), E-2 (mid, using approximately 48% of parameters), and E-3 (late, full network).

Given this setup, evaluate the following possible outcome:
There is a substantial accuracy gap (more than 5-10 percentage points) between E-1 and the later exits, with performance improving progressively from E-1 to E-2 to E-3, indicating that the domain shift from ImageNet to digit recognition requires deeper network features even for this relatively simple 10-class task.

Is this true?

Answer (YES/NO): NO